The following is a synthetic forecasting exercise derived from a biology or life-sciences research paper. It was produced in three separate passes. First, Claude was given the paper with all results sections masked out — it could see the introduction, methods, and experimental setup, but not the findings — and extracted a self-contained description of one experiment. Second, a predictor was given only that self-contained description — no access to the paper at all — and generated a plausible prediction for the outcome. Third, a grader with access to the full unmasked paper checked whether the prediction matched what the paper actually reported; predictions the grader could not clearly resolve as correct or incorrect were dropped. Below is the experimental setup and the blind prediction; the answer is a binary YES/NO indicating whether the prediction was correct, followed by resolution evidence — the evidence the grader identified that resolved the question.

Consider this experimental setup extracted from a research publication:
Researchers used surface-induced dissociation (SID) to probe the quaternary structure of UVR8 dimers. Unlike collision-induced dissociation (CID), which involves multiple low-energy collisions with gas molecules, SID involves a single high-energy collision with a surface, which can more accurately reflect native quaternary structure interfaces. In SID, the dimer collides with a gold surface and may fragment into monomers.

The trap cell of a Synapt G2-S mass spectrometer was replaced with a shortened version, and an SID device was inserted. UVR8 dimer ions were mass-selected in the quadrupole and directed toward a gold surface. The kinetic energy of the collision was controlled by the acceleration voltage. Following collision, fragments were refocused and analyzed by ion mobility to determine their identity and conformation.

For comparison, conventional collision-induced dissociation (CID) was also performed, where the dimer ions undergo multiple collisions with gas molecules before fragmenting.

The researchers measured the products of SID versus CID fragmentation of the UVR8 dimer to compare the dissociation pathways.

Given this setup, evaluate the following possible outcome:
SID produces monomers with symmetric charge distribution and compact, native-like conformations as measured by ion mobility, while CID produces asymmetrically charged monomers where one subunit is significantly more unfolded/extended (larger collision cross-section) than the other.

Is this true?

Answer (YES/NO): NO